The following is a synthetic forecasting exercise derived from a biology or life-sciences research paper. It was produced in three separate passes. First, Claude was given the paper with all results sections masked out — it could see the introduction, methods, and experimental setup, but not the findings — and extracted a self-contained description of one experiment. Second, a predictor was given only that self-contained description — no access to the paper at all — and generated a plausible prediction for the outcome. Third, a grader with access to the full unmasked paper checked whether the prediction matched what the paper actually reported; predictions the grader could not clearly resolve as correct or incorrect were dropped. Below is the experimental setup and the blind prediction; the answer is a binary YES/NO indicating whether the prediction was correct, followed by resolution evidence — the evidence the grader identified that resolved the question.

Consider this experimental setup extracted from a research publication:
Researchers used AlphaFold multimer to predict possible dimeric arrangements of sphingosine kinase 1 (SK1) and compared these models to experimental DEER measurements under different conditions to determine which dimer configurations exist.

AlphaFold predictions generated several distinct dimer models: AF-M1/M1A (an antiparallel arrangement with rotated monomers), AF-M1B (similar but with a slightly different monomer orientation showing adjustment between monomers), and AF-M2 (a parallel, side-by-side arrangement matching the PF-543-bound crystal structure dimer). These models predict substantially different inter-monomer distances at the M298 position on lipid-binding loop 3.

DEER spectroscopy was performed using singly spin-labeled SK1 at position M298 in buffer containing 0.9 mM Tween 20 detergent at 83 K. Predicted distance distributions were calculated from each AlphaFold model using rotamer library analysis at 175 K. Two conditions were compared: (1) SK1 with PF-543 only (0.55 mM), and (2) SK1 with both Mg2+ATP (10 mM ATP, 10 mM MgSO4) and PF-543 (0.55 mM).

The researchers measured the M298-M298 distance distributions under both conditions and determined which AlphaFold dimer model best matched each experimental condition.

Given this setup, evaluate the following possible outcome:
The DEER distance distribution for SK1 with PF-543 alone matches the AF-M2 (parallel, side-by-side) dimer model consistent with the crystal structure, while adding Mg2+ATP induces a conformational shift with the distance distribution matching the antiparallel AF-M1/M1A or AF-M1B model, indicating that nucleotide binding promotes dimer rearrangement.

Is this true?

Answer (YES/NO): NO